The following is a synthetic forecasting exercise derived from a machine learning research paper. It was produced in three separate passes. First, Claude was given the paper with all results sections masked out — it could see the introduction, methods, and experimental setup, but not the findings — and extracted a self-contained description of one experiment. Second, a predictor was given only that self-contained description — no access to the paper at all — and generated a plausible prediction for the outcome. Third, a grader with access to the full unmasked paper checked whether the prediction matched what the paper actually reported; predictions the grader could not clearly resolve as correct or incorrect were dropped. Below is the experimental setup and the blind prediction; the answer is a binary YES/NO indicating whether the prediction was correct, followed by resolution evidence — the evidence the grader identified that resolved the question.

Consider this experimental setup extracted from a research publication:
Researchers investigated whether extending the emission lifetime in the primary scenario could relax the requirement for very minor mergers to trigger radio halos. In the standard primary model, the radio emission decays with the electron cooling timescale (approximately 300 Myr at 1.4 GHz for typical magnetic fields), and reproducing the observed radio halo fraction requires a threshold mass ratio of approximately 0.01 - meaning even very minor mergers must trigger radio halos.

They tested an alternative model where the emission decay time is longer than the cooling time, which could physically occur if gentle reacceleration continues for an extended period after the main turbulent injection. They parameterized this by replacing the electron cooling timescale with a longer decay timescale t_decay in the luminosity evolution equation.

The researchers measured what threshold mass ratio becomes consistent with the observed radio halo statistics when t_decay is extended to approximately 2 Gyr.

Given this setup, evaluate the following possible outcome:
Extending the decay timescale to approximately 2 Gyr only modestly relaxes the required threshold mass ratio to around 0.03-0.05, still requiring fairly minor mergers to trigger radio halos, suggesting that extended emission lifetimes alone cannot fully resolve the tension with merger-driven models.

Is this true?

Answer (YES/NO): NO